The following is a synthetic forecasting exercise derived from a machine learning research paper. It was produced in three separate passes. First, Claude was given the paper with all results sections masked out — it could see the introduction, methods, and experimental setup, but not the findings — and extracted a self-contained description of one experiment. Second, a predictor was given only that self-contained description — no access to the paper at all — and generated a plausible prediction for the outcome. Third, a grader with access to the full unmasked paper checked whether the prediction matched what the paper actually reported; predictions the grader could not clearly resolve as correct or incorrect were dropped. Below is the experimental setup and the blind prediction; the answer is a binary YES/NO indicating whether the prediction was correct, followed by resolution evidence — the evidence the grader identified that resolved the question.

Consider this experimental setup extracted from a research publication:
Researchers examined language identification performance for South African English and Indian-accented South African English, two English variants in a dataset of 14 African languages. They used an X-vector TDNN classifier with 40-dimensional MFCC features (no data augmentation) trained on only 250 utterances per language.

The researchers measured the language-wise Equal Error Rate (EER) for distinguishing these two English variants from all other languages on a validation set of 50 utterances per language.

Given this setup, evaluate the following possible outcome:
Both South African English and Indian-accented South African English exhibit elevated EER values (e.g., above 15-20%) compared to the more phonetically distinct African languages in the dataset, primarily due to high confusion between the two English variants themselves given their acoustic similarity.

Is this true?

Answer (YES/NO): YES